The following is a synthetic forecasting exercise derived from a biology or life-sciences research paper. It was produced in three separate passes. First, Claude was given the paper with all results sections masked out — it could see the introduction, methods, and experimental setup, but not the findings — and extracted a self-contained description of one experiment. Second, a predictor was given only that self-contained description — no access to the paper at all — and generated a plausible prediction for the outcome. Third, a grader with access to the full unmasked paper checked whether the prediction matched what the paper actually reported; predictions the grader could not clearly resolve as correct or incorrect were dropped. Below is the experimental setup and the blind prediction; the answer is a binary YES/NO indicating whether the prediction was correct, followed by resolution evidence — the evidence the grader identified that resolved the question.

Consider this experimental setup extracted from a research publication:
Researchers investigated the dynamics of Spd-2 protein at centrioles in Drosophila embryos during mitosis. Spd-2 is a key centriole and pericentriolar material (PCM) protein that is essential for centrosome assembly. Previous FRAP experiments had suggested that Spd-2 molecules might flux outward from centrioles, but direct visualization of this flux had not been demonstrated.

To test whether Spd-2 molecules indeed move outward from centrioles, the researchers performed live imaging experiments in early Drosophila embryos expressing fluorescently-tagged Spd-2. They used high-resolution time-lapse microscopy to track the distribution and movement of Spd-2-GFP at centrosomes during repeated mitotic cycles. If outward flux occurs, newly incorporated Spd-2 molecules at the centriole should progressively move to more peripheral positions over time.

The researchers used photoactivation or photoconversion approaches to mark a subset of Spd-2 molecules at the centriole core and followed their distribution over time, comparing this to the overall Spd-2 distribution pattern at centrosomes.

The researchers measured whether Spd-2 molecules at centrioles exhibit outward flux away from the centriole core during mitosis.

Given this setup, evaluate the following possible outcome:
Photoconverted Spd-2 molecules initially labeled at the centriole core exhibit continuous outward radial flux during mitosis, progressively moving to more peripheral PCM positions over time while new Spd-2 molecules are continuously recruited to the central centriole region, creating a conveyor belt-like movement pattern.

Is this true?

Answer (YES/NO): YES